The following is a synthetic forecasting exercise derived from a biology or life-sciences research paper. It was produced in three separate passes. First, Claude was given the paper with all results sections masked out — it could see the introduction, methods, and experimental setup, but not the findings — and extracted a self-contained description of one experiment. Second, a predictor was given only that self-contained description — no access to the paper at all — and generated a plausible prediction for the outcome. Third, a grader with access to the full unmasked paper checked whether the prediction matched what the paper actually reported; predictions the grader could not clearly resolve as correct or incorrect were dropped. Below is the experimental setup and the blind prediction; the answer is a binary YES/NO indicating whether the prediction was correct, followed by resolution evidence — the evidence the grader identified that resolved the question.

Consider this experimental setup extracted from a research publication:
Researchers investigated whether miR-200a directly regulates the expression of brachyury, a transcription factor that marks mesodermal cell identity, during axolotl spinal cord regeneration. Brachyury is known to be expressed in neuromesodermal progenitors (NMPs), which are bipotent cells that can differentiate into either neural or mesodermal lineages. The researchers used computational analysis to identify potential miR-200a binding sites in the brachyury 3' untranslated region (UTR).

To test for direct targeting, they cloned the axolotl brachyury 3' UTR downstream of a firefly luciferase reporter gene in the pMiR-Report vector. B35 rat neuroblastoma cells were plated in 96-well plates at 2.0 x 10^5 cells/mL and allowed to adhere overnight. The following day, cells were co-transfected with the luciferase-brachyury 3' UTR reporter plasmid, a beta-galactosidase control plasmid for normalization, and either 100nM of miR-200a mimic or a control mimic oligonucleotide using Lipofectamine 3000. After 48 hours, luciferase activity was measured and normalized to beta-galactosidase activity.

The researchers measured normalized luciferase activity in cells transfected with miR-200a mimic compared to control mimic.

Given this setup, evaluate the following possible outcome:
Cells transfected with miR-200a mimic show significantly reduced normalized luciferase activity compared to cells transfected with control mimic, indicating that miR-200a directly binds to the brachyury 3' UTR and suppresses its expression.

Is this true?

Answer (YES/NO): YES